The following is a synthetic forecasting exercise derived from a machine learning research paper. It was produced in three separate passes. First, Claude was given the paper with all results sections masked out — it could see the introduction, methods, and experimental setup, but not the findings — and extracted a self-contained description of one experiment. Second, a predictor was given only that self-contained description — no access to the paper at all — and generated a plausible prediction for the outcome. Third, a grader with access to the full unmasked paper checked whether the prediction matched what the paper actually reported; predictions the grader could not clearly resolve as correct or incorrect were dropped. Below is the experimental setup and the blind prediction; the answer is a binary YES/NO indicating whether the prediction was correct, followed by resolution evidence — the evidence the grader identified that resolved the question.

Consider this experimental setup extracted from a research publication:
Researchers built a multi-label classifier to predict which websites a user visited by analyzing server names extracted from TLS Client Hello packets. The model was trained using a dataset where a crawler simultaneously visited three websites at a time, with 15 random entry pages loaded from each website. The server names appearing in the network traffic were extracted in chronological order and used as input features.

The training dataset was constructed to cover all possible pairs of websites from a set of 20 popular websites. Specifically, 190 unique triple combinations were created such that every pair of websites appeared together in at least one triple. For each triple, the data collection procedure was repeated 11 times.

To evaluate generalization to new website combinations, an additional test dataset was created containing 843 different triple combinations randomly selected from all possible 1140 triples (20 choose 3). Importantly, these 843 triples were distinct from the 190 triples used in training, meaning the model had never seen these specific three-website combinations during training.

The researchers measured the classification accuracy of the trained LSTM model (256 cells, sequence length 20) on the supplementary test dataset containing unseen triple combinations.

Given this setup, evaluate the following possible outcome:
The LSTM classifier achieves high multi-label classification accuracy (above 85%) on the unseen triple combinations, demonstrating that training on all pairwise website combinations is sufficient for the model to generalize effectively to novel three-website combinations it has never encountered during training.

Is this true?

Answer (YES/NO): YES